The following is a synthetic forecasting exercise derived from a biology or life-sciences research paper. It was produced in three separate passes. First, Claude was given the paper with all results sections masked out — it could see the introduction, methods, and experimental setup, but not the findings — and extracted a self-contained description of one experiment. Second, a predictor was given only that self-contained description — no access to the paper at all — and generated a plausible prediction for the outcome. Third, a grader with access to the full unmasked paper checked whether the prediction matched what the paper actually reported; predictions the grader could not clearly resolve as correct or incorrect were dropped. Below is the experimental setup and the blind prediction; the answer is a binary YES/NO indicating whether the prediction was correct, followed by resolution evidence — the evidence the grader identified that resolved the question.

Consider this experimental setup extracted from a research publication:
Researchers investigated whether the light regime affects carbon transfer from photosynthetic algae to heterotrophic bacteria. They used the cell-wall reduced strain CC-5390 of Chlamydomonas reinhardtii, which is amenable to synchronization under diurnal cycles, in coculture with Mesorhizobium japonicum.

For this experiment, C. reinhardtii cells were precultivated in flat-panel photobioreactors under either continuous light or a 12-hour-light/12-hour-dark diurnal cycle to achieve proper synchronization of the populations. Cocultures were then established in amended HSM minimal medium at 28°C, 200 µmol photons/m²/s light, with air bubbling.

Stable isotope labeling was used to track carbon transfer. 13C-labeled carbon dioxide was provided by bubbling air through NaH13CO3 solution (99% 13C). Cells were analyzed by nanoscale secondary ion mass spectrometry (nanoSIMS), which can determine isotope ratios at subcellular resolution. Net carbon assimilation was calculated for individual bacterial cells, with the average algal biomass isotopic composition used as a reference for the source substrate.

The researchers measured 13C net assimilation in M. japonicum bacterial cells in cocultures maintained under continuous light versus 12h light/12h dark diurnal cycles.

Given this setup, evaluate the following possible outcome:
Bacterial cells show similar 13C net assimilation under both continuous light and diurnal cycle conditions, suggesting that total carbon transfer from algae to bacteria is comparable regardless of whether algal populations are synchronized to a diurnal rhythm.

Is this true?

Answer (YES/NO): NO